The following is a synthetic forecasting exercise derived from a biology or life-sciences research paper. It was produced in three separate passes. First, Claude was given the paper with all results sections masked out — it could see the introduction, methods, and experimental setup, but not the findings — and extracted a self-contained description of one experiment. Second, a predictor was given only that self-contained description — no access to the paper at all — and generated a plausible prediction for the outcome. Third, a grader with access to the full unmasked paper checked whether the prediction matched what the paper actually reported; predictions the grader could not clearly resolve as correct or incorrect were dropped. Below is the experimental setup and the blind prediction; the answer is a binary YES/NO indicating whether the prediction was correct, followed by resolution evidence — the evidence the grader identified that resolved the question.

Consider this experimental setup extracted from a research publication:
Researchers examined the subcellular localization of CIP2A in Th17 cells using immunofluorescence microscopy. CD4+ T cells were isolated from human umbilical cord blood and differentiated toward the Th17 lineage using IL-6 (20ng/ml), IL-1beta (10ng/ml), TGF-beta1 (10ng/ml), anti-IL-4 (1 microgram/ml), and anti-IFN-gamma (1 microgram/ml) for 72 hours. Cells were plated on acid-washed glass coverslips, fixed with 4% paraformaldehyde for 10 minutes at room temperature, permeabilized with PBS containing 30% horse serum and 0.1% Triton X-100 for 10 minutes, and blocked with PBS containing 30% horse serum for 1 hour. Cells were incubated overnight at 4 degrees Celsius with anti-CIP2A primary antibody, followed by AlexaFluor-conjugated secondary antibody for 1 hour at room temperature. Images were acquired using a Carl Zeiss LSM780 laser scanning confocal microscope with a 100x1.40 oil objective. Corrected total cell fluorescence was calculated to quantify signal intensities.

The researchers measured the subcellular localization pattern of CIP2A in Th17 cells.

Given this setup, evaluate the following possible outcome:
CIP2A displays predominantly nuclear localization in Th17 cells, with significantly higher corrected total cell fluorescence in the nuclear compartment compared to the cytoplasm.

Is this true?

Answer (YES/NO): NO